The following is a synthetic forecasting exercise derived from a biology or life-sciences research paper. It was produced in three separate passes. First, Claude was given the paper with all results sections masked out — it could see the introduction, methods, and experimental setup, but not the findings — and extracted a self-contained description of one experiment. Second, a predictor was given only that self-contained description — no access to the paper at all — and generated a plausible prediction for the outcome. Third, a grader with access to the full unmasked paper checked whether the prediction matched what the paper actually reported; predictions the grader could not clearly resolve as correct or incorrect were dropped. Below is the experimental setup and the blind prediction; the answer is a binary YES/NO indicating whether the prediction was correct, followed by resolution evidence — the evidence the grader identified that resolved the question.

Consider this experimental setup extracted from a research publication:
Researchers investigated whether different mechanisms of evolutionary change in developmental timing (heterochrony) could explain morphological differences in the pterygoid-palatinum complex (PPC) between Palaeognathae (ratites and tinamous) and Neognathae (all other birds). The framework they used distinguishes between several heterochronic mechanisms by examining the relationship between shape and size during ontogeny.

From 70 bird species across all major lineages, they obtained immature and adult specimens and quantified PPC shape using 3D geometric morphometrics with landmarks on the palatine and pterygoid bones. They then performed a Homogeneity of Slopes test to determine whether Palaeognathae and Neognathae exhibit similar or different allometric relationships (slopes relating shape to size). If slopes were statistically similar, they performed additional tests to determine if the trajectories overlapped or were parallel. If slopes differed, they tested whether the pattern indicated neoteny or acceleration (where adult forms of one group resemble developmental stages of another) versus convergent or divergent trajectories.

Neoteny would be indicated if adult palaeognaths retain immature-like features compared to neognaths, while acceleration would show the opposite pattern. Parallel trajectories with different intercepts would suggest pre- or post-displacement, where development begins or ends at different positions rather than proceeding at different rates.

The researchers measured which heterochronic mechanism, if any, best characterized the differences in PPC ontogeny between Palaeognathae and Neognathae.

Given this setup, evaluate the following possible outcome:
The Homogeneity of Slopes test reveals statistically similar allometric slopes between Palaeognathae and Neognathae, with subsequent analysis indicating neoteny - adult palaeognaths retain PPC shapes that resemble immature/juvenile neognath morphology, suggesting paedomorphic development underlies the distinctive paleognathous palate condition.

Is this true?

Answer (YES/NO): NO